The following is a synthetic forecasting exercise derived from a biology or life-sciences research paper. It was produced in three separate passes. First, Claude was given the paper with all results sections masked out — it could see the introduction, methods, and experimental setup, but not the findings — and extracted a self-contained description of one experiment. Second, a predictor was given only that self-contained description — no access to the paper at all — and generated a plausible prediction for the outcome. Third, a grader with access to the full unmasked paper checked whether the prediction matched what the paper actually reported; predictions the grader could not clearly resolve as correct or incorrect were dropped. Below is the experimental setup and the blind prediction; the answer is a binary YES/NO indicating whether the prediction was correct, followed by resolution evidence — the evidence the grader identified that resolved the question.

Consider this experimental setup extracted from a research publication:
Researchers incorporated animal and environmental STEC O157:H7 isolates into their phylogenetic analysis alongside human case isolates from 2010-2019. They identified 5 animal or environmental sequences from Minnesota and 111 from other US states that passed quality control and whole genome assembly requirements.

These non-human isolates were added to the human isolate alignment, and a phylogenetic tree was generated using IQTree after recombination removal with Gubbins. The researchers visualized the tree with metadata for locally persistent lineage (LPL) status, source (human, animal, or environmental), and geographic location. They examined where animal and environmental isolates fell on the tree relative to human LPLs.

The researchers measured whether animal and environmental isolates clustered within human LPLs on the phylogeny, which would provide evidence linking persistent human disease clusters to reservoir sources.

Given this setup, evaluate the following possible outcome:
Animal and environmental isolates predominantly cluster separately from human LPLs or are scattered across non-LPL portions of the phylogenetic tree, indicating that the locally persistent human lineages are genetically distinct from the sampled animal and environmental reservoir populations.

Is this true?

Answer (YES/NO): YES